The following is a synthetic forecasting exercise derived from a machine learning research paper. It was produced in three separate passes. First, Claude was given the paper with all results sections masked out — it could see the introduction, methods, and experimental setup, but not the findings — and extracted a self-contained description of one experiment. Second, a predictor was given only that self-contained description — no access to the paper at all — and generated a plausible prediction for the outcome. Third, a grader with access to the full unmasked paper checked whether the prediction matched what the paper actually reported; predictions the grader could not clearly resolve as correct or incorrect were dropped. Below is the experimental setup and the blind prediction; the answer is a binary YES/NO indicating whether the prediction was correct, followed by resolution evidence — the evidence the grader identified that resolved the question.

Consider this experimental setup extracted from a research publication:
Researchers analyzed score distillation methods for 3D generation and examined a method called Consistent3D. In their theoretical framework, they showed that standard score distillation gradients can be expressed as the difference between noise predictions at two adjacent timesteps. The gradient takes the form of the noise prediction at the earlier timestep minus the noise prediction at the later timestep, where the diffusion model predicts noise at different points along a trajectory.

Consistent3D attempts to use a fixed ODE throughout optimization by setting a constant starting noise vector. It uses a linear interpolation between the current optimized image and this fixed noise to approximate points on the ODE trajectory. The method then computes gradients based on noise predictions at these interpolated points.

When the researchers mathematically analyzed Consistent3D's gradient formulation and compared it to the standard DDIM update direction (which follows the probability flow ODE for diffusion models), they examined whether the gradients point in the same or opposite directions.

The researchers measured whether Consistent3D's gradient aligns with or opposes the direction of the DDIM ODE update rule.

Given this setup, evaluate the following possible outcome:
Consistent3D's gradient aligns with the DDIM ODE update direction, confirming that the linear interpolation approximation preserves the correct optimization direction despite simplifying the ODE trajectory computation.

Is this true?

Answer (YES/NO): NO